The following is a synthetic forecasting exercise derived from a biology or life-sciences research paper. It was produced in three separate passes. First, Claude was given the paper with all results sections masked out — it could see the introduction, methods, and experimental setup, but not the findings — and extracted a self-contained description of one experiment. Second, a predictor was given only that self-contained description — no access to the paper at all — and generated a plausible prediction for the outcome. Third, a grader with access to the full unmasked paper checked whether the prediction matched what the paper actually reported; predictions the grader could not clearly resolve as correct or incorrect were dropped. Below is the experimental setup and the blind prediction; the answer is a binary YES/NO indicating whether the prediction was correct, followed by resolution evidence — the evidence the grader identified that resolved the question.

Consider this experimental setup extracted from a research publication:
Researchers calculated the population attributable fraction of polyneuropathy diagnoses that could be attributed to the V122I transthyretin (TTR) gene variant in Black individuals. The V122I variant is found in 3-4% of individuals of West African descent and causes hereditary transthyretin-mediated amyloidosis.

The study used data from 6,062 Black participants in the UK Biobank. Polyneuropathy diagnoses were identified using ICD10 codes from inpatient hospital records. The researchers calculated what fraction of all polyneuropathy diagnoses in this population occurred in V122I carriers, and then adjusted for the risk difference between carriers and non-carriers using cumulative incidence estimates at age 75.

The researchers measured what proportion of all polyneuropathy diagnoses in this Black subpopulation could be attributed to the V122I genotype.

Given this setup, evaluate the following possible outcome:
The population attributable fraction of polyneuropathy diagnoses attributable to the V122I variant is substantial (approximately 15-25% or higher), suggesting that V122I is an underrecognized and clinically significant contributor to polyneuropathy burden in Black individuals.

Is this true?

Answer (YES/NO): YES